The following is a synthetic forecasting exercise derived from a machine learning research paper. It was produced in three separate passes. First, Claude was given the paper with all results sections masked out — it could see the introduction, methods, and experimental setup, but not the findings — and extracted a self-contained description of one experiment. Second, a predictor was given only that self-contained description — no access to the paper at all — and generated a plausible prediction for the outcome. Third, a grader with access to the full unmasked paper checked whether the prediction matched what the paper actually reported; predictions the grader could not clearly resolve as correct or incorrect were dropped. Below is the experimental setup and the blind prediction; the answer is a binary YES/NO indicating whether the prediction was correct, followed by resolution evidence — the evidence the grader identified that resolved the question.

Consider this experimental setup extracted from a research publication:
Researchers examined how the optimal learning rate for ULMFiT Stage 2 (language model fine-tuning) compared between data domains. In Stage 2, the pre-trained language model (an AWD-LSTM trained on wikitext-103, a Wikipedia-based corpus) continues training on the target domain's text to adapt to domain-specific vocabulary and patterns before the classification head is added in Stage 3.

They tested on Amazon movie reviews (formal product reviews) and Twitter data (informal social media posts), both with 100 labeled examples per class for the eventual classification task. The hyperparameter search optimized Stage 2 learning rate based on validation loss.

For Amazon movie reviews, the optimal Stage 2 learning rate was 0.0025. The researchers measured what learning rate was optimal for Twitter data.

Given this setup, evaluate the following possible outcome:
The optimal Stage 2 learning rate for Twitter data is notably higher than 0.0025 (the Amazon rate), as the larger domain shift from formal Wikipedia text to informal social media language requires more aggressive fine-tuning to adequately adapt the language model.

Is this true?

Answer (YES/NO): NO